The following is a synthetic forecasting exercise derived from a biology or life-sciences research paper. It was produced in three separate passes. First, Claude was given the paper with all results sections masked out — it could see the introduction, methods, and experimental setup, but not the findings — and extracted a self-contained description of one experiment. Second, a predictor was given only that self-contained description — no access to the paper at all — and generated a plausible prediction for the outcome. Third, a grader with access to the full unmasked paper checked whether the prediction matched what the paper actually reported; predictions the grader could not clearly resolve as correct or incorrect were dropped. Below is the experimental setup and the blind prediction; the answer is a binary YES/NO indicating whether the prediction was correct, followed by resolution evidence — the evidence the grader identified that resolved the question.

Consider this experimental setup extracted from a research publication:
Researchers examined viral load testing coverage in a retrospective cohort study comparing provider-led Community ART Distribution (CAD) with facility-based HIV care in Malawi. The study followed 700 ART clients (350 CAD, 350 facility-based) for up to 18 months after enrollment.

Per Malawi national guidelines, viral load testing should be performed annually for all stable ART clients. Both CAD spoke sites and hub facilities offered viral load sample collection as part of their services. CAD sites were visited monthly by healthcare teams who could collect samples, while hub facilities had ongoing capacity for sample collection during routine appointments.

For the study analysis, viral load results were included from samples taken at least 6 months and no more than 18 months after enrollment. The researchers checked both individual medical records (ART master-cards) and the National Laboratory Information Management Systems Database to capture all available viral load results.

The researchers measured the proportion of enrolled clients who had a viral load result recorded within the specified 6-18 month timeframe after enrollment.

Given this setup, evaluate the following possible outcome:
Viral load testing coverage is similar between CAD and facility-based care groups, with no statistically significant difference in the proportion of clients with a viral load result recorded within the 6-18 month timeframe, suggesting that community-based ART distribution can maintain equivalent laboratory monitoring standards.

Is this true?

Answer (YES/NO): YES